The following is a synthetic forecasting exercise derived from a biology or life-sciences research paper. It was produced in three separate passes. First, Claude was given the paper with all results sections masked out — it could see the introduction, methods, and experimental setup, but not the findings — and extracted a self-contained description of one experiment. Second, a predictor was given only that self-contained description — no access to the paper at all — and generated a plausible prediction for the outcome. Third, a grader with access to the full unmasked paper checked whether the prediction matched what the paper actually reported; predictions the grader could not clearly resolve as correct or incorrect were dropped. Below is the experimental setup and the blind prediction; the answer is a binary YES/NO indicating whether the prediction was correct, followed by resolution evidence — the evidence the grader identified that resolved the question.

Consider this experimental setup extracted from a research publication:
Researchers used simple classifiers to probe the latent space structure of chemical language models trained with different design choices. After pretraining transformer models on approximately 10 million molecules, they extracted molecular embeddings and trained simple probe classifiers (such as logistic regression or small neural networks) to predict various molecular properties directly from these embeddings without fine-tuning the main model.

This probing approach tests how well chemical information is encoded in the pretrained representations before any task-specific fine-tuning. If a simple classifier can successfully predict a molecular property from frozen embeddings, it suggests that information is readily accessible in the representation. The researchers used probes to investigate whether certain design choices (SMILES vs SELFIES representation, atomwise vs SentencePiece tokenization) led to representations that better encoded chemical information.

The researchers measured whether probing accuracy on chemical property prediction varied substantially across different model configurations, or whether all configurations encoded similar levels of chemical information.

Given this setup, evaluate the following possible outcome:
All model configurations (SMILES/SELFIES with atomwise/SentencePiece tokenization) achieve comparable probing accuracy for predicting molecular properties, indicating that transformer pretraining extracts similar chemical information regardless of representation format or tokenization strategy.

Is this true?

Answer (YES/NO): NO